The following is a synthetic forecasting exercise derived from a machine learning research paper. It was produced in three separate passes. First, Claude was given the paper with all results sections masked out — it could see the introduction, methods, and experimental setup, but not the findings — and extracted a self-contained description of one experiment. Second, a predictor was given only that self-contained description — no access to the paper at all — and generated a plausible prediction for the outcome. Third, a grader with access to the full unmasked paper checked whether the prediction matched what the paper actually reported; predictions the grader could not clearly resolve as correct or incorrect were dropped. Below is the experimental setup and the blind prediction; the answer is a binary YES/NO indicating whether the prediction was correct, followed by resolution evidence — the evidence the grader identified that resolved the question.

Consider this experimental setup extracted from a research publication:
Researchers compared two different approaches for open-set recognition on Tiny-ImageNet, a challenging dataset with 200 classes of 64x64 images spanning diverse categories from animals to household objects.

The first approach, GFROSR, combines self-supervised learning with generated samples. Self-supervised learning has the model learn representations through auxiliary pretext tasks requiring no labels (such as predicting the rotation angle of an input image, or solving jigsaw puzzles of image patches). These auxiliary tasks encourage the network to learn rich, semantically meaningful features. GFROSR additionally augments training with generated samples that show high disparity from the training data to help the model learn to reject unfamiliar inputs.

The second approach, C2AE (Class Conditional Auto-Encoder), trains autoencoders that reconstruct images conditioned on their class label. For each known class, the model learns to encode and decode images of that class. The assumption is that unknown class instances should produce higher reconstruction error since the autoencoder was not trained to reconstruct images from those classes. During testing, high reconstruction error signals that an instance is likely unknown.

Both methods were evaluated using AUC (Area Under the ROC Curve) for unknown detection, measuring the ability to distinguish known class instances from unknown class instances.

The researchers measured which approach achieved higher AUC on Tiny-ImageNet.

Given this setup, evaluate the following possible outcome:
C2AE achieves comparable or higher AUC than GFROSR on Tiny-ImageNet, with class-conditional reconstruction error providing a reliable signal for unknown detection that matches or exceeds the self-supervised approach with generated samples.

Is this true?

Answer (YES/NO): NO